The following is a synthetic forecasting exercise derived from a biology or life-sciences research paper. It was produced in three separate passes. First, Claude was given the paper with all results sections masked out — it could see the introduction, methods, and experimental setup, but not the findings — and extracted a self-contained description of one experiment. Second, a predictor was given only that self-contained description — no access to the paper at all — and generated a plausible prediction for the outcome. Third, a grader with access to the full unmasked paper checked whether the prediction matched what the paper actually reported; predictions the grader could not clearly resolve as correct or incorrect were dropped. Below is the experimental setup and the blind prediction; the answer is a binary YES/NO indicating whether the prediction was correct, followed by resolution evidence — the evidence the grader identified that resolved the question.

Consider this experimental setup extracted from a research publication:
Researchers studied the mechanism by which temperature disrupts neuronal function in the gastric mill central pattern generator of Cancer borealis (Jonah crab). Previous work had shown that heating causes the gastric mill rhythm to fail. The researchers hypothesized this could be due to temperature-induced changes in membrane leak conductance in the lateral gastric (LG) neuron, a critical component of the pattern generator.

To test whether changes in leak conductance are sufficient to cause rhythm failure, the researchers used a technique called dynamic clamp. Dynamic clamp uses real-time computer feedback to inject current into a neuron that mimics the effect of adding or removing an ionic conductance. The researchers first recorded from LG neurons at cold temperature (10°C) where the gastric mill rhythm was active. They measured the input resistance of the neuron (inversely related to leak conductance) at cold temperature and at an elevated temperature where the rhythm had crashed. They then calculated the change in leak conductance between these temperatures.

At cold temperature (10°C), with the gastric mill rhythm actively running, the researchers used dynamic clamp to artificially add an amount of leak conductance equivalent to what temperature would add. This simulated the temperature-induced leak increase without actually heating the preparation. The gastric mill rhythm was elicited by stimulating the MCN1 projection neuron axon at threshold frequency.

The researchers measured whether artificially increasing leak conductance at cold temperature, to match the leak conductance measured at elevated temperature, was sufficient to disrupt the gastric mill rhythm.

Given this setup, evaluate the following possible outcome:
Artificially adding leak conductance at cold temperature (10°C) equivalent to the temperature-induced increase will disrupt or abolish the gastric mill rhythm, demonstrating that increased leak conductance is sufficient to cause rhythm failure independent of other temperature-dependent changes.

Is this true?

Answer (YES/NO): YES